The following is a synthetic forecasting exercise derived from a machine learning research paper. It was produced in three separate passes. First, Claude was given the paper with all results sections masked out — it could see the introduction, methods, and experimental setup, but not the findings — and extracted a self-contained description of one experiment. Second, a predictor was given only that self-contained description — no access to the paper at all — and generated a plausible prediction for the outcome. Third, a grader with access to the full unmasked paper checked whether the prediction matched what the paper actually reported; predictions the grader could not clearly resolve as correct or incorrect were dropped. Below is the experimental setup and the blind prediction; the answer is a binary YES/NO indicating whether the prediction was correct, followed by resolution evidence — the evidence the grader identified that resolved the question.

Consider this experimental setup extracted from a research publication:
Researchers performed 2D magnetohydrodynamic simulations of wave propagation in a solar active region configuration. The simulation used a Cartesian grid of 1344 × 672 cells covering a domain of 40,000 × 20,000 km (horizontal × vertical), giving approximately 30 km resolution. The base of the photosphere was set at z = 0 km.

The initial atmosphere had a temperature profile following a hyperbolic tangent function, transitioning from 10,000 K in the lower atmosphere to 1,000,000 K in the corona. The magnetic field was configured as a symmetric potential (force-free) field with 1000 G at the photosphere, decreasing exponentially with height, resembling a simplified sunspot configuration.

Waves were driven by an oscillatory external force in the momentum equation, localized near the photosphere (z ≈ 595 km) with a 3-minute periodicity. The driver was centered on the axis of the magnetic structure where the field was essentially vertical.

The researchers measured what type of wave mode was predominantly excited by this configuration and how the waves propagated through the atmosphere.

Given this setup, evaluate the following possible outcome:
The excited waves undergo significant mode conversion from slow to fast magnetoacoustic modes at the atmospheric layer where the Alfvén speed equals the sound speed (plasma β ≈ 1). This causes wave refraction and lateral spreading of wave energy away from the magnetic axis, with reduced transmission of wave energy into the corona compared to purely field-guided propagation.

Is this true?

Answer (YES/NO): NO